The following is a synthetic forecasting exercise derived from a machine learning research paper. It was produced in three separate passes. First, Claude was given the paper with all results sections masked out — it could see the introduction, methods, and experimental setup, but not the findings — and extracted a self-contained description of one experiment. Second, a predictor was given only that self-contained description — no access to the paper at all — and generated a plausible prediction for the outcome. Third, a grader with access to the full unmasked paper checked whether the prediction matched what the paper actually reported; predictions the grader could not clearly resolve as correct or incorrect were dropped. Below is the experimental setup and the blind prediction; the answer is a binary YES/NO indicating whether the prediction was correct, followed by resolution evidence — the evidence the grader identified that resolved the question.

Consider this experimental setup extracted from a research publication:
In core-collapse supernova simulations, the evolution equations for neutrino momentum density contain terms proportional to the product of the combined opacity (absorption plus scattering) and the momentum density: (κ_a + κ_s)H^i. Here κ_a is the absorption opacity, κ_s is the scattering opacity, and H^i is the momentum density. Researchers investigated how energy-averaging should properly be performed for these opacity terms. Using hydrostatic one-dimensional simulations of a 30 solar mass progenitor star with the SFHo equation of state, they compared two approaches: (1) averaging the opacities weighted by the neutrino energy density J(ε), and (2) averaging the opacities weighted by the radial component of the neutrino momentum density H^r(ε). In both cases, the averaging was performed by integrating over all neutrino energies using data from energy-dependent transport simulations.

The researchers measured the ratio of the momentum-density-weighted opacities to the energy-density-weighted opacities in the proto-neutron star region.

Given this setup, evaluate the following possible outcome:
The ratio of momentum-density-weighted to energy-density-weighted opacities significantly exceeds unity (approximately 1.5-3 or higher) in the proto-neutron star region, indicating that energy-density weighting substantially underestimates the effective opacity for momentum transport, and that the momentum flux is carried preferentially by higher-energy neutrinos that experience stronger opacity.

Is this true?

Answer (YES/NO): NO